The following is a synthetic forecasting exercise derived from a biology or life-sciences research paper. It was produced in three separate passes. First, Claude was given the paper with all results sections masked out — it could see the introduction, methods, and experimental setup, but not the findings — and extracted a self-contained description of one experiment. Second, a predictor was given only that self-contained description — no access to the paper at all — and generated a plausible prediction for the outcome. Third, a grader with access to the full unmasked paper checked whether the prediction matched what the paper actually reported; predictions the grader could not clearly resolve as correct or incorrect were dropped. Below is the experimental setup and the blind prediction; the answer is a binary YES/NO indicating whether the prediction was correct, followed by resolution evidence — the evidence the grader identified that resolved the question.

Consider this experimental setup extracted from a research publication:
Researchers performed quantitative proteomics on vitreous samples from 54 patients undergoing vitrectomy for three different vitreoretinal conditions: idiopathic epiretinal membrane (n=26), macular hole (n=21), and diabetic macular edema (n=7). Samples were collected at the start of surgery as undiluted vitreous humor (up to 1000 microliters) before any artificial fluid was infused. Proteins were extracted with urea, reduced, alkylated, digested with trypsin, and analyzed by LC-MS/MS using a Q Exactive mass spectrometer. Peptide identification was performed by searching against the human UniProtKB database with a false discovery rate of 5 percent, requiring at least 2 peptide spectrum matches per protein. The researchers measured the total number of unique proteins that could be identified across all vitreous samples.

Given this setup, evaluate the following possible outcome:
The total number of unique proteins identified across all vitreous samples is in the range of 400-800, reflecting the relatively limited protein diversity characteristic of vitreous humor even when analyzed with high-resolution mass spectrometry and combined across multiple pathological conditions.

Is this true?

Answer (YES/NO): NO